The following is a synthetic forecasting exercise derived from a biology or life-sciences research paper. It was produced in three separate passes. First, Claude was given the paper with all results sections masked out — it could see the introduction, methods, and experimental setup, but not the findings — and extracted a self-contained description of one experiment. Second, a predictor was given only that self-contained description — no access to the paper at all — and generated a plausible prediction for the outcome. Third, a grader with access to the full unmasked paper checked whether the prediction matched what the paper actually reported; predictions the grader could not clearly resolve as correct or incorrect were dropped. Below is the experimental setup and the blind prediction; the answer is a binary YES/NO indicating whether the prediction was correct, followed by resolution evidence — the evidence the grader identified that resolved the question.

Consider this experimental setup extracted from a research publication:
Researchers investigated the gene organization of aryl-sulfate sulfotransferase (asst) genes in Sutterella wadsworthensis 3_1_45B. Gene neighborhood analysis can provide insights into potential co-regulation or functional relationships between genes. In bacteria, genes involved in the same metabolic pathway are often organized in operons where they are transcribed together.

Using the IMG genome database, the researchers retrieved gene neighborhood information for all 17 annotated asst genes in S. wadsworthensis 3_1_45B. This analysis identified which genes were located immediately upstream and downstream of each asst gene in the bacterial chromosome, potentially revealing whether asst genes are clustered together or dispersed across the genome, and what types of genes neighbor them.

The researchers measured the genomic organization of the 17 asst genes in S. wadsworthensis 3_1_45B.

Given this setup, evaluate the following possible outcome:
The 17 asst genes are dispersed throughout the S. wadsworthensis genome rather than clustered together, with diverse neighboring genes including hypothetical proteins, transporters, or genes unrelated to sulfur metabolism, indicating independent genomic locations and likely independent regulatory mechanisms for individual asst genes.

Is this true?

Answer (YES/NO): YES